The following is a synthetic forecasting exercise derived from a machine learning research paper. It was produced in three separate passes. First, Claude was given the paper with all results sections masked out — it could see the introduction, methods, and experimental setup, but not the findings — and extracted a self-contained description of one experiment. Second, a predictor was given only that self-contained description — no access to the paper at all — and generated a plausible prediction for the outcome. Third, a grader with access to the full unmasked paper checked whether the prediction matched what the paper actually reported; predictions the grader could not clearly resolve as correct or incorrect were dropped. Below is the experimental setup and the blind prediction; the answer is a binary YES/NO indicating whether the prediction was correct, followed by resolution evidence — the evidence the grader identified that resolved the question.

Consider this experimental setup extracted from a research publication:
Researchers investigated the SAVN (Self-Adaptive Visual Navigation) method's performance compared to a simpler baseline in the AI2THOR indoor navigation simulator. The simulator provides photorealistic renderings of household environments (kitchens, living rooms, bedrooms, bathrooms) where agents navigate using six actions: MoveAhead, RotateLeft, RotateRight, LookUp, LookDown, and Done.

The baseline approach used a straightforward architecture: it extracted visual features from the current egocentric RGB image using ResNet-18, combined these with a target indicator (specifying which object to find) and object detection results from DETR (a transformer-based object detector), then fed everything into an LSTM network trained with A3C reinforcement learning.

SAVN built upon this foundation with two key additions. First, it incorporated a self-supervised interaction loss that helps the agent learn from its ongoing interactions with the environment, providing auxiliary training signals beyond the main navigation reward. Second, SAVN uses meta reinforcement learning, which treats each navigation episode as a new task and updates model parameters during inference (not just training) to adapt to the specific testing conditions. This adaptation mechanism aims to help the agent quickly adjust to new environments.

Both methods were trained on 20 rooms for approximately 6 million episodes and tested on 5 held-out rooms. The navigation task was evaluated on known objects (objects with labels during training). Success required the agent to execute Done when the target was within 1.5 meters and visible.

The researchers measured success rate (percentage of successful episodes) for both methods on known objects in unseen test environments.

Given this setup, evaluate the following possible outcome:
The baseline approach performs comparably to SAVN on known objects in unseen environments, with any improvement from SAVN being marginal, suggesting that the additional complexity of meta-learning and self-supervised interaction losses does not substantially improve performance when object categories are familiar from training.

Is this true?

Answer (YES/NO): NO